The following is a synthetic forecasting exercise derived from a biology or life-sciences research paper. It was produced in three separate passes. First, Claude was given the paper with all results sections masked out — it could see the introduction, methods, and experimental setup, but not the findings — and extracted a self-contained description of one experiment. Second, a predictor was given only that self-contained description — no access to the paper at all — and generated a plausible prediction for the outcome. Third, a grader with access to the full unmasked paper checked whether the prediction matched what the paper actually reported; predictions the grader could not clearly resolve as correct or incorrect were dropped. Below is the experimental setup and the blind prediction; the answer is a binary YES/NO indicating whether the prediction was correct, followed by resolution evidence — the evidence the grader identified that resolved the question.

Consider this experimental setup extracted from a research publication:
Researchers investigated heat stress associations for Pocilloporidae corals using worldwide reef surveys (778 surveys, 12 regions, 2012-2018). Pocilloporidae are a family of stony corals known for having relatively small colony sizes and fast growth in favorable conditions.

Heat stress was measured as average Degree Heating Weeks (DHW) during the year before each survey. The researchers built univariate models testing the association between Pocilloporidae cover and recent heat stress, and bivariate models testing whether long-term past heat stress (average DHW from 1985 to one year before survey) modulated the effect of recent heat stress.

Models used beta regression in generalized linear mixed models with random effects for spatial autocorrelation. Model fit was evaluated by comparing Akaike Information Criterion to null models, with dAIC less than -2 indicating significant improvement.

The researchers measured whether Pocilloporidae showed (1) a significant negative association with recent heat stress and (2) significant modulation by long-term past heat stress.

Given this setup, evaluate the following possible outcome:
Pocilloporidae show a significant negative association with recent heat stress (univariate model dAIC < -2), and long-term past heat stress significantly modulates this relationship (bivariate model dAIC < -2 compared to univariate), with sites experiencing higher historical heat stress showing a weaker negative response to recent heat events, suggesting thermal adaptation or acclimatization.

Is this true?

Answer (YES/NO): NO